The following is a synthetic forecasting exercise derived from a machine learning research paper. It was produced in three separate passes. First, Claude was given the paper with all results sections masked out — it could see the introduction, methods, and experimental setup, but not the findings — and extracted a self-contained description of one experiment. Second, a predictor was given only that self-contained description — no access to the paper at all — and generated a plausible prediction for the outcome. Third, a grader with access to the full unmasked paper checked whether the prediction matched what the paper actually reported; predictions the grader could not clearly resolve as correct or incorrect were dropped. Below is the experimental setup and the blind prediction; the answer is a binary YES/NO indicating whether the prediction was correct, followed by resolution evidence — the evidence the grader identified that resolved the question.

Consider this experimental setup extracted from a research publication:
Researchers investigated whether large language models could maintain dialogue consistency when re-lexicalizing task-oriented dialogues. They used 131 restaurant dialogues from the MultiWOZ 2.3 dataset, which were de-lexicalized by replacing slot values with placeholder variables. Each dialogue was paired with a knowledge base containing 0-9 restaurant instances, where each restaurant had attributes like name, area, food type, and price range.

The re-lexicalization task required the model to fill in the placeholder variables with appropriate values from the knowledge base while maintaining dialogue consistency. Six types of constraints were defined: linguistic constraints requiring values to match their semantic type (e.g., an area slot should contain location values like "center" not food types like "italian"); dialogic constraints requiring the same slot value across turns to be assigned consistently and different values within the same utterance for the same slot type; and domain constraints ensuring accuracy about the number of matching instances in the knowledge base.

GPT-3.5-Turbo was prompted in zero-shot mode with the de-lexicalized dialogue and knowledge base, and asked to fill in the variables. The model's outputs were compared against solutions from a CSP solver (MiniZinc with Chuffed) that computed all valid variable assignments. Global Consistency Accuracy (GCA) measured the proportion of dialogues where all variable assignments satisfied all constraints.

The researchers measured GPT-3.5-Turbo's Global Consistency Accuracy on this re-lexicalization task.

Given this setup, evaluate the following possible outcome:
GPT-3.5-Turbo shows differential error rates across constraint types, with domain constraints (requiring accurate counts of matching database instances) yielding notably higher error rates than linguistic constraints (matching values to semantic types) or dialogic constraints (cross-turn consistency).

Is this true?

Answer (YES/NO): YES